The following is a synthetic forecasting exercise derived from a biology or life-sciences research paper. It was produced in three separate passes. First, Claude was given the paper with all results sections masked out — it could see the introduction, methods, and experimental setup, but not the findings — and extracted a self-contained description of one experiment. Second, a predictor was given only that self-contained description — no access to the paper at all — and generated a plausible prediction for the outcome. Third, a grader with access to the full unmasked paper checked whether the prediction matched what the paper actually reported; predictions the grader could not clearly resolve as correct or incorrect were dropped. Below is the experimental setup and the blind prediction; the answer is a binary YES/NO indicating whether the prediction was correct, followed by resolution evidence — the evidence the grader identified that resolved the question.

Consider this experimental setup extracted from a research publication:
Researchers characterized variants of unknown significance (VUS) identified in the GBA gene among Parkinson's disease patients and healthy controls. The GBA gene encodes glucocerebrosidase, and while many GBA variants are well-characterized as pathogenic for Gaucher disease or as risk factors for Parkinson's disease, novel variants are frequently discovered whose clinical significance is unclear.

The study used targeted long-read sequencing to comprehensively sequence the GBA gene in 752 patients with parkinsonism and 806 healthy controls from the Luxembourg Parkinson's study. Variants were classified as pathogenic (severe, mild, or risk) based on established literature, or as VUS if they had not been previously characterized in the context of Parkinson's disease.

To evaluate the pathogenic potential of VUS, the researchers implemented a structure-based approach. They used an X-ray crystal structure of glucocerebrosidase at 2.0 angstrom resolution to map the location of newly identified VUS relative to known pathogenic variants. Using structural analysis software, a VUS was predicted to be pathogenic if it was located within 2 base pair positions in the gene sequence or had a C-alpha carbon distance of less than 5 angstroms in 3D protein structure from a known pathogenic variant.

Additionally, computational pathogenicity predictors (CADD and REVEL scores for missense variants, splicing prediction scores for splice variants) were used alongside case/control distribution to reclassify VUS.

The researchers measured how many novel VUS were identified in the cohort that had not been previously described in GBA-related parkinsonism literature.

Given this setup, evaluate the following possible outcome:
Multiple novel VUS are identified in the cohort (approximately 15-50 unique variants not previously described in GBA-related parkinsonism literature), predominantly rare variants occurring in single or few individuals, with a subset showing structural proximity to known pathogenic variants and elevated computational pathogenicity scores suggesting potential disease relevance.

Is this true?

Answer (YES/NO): NO